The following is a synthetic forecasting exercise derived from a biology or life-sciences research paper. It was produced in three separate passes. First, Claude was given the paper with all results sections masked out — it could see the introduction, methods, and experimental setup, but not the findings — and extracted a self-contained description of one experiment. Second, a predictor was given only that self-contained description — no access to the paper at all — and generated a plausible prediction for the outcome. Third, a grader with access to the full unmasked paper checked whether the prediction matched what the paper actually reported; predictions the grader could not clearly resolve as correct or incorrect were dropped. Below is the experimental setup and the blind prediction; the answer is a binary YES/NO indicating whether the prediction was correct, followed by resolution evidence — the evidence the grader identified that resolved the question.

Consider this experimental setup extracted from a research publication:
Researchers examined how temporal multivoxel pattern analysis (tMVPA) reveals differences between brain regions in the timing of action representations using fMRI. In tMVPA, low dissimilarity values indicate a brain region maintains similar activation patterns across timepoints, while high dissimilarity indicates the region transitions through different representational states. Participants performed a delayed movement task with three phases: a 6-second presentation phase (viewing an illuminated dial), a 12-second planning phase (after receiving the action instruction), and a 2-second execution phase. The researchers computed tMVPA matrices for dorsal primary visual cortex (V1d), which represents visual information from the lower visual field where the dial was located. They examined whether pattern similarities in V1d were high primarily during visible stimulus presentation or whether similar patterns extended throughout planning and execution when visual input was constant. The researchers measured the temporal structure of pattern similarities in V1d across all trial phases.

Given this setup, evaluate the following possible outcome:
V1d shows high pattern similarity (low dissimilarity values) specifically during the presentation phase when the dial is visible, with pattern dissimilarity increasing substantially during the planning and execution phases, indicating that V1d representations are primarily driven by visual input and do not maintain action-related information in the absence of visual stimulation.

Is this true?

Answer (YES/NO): NO